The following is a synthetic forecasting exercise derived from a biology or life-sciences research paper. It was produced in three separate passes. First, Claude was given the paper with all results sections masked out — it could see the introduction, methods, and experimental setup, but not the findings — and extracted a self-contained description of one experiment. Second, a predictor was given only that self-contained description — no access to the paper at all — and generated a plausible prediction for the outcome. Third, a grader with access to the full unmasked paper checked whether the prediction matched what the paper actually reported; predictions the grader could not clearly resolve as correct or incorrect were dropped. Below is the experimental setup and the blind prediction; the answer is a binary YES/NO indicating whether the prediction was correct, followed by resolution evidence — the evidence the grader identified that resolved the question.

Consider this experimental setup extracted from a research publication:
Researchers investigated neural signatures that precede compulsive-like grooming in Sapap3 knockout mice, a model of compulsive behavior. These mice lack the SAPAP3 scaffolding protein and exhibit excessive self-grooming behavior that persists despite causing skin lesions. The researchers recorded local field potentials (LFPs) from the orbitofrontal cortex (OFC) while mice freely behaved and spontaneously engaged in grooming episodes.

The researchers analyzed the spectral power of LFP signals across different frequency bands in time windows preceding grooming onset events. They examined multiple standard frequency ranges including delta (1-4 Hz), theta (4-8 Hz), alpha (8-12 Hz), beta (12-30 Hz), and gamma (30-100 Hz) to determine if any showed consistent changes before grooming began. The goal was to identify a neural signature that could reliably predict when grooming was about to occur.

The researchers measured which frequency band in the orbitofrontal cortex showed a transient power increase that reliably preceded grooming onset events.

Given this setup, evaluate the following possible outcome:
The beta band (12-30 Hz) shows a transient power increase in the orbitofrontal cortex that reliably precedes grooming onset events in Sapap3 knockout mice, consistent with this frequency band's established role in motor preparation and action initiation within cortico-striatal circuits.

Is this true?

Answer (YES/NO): NO